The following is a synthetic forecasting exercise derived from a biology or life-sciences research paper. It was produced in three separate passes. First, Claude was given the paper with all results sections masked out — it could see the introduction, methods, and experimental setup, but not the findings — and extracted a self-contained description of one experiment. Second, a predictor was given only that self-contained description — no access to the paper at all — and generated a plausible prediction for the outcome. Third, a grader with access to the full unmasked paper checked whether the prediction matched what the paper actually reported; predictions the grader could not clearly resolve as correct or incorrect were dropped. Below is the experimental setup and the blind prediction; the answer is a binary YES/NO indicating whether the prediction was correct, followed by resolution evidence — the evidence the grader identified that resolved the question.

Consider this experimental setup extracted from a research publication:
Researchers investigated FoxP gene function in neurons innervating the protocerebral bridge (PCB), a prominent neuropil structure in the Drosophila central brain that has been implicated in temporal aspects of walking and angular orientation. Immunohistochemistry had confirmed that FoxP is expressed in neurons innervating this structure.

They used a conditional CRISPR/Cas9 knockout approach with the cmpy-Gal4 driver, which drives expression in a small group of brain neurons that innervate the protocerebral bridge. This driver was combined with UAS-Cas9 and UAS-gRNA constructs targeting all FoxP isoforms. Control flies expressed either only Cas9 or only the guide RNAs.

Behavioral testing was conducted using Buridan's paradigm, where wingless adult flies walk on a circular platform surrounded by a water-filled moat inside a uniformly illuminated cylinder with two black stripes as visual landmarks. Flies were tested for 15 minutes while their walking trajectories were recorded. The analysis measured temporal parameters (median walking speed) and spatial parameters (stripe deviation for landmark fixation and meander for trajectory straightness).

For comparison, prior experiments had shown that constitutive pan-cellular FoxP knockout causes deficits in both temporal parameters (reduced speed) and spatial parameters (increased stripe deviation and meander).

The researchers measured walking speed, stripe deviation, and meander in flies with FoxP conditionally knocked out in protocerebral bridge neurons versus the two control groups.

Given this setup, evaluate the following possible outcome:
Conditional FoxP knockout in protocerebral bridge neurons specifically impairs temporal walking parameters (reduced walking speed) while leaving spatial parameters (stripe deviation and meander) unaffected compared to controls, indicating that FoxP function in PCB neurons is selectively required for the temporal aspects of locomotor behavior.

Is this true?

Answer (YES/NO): NO